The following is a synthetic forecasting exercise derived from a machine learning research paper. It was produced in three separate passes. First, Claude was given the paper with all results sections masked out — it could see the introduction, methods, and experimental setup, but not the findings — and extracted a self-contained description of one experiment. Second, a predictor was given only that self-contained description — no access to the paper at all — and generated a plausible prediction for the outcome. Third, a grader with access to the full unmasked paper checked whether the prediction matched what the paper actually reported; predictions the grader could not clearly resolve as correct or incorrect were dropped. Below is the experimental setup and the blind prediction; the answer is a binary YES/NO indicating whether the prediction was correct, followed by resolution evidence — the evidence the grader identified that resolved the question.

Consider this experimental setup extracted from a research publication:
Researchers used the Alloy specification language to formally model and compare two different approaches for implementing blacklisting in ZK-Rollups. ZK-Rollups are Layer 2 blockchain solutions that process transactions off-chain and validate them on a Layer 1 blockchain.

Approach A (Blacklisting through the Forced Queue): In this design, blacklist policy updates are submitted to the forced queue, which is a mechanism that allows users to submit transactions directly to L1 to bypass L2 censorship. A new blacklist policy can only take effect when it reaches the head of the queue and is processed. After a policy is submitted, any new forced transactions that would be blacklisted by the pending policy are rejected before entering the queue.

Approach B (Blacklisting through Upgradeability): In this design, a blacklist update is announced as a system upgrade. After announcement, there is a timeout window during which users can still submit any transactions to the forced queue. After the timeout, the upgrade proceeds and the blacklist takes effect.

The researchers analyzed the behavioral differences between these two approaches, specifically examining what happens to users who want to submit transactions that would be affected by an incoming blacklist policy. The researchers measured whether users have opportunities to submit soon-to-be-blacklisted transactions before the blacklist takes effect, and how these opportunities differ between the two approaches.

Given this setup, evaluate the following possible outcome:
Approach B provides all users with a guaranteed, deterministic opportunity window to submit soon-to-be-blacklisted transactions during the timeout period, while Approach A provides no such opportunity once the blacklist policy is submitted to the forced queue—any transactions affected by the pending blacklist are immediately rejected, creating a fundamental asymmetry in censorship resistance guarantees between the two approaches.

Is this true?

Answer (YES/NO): YES